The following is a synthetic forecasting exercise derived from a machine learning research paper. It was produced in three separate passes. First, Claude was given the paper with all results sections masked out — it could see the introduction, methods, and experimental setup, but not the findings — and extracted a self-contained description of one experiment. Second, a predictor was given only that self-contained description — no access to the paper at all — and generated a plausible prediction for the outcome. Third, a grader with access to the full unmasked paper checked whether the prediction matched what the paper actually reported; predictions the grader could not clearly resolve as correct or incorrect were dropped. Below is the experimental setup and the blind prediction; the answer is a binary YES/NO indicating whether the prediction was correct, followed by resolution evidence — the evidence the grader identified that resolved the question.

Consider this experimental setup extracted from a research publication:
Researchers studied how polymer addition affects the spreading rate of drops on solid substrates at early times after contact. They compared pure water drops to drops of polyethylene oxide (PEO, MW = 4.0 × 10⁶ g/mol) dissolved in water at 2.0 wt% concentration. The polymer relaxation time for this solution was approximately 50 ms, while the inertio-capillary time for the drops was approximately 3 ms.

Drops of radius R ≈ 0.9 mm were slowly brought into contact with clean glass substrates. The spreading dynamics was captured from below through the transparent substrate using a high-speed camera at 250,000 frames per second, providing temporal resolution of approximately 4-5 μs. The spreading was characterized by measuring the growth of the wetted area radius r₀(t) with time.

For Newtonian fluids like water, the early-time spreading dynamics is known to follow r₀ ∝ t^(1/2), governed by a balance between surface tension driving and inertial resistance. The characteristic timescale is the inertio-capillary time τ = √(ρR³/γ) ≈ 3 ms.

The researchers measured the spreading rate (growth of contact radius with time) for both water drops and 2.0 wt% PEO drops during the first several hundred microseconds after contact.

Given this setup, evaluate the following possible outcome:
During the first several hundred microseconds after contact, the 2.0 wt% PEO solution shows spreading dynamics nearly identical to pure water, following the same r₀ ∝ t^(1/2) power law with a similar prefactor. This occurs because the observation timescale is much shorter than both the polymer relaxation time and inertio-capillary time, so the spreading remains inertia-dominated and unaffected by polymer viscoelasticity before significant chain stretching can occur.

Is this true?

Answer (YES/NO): YES